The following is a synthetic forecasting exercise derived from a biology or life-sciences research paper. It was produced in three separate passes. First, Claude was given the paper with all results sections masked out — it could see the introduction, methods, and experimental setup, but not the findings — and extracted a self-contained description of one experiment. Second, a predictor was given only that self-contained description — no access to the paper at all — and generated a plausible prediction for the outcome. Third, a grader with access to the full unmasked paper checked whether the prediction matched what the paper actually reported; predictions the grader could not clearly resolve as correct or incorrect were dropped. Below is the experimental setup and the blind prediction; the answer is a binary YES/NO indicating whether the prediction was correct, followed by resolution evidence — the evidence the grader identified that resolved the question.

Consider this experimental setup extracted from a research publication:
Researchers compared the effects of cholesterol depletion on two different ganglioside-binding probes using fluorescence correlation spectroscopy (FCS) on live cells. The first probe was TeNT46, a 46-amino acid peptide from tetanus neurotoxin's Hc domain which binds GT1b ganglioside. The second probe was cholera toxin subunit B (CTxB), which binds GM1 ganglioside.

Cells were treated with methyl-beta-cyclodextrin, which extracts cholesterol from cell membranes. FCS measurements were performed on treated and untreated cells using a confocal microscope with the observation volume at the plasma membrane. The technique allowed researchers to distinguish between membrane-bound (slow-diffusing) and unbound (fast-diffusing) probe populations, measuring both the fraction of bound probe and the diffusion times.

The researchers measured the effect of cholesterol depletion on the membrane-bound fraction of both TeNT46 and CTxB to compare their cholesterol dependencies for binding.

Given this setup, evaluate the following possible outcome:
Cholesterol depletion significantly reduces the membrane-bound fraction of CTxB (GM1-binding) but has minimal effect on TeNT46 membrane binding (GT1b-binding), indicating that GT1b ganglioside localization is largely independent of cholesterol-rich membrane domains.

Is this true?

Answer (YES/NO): YES